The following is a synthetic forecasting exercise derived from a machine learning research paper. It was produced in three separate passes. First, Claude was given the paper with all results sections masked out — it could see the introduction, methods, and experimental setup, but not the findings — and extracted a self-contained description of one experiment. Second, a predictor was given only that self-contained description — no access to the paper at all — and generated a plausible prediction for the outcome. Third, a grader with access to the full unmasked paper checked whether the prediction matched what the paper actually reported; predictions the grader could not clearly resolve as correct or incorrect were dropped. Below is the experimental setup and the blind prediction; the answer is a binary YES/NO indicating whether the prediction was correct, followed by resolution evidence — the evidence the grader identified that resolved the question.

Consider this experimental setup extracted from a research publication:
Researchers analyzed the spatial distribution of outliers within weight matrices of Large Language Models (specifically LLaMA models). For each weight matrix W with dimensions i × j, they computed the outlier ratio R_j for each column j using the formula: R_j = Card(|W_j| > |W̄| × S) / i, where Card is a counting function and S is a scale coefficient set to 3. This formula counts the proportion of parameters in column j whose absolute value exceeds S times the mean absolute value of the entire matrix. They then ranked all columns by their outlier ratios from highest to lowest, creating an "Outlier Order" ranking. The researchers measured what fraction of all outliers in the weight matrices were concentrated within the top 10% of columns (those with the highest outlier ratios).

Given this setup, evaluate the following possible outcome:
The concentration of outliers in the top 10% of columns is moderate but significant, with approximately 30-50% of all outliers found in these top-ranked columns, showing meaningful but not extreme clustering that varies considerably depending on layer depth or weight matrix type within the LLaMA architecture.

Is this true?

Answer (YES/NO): NO